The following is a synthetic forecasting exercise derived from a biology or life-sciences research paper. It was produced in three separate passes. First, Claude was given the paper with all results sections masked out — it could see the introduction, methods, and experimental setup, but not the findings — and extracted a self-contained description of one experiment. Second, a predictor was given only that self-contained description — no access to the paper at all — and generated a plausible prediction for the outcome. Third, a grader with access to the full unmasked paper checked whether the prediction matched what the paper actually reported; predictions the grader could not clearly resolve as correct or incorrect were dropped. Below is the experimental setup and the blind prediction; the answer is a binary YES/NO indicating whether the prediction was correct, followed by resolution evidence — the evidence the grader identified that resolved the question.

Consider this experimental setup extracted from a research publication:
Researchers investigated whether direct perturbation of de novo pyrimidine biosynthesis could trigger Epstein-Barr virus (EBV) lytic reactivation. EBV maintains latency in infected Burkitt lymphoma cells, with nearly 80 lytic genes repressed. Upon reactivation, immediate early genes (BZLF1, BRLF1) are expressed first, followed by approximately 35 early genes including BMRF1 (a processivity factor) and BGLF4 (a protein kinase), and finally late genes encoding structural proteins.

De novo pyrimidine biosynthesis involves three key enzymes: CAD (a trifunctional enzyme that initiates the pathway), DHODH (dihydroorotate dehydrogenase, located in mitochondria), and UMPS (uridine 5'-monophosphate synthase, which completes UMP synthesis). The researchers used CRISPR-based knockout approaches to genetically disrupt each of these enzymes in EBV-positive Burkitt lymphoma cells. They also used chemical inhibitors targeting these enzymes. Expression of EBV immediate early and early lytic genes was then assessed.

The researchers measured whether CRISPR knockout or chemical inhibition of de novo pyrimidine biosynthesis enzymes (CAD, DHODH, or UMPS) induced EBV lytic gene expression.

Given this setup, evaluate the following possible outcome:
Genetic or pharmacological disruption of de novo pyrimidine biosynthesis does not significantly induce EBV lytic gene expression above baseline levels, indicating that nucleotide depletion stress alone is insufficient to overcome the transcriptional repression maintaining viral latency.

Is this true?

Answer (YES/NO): NO